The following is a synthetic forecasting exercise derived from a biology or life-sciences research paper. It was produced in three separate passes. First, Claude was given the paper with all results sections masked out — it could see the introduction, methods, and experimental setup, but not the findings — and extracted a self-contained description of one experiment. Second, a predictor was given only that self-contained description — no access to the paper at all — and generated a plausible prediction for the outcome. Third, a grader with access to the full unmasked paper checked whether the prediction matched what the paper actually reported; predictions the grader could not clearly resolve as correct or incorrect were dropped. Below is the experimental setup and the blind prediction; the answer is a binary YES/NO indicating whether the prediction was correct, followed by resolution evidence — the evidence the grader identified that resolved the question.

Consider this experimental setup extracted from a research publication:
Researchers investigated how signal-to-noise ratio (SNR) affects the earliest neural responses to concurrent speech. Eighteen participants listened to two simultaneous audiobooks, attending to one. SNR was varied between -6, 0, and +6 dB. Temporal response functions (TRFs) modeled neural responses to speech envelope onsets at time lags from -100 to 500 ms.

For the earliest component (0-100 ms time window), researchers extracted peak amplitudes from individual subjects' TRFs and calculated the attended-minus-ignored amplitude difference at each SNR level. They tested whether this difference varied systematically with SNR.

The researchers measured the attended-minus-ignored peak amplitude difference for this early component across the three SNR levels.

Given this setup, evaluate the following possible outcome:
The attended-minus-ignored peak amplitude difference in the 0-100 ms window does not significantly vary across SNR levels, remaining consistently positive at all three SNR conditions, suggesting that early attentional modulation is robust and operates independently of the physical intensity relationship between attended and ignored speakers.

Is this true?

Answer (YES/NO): NO